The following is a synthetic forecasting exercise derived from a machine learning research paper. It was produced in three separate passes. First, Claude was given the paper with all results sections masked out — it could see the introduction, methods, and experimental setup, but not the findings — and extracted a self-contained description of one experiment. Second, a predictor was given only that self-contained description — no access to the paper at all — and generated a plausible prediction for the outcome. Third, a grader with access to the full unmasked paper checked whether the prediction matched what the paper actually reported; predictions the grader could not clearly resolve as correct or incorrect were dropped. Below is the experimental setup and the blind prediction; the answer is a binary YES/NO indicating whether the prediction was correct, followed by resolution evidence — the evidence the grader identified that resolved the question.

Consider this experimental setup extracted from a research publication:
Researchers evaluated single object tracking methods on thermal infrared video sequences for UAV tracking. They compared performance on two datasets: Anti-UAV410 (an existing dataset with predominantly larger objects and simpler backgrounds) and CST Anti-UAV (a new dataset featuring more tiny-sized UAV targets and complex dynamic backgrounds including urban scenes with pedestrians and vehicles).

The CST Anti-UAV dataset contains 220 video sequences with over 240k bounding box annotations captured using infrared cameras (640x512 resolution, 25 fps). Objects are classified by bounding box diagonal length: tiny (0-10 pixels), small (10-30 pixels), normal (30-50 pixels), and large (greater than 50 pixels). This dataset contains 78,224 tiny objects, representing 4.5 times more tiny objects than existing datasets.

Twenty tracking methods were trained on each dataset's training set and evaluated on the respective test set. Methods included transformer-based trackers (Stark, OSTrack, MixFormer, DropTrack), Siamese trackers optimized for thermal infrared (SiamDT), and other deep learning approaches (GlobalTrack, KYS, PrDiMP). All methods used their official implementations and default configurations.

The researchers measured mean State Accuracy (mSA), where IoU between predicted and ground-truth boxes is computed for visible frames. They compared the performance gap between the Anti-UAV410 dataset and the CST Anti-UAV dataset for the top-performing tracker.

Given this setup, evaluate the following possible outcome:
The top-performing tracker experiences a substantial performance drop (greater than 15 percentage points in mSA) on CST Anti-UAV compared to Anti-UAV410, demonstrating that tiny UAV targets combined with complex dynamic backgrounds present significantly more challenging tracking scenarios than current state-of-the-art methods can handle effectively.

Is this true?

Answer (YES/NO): YES